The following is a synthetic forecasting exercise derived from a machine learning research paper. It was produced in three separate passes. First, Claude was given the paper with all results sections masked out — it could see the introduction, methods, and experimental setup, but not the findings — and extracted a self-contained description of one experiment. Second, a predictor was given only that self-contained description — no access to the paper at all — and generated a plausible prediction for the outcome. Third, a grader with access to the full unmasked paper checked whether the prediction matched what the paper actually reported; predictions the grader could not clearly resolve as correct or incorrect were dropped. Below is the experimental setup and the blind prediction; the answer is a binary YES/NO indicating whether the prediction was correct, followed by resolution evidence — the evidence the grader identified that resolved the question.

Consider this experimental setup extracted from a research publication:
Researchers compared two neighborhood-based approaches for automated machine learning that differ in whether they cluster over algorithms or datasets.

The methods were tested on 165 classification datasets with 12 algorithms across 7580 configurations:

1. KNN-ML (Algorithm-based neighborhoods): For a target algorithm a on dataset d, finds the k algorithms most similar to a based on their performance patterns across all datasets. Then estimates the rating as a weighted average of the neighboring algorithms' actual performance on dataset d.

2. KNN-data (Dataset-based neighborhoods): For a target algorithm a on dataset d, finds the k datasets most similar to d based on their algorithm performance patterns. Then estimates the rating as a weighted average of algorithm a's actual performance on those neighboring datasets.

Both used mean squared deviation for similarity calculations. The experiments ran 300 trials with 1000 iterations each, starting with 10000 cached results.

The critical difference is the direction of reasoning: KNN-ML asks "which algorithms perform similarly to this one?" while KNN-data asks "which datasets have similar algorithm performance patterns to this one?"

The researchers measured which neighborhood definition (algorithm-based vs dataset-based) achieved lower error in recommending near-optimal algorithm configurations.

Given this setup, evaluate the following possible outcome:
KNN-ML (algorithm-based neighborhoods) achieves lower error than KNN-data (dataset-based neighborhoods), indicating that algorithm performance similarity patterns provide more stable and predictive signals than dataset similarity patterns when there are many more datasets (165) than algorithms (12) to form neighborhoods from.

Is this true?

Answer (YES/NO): NO